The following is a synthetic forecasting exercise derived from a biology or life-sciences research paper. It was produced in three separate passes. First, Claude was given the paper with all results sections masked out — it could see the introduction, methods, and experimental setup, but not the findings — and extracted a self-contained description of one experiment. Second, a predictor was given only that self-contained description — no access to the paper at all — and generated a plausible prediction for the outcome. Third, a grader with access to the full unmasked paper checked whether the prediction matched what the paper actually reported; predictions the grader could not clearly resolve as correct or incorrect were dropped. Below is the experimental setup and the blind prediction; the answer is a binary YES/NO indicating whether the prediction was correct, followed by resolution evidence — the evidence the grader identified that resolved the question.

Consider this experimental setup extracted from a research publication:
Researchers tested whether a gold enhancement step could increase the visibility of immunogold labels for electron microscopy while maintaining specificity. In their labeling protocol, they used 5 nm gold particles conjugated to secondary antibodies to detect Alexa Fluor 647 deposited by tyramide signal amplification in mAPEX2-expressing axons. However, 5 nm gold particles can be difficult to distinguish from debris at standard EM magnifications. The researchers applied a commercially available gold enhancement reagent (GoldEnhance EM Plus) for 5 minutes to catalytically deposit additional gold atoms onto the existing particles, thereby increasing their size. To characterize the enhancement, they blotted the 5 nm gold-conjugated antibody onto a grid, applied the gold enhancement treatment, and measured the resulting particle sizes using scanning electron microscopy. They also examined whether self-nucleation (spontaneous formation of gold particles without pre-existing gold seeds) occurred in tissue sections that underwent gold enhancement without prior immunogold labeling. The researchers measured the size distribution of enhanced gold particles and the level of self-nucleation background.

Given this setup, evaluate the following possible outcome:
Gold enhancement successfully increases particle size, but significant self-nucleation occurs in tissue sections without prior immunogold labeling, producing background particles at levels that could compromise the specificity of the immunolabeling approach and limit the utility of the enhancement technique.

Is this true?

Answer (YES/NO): NO